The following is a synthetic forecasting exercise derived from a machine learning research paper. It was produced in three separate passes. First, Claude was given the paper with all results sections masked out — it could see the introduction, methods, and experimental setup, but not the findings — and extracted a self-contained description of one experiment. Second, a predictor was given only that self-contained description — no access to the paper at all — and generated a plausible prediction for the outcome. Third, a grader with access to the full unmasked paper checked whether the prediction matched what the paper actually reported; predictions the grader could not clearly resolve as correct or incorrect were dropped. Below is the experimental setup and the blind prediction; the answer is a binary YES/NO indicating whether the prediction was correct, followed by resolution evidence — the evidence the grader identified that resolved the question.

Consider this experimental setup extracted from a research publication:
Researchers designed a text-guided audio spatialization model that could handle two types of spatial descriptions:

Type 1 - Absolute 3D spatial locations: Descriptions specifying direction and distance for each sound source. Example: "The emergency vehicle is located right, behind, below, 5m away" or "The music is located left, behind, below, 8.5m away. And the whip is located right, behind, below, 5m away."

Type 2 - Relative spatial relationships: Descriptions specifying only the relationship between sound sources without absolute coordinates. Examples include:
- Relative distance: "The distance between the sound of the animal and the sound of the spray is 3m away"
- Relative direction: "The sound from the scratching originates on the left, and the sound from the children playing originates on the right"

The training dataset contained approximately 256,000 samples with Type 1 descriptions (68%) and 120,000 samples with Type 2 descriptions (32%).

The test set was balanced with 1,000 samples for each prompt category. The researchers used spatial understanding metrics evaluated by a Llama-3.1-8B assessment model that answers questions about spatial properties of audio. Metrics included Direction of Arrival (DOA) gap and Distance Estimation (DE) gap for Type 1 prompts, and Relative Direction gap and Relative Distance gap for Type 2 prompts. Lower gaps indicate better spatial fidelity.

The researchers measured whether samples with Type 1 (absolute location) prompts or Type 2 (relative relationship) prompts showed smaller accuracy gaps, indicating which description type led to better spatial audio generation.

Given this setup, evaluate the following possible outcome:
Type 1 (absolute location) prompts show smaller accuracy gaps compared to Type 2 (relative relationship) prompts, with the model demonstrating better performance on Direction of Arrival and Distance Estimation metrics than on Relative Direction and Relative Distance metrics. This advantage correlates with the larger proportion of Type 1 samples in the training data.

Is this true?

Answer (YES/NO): YES